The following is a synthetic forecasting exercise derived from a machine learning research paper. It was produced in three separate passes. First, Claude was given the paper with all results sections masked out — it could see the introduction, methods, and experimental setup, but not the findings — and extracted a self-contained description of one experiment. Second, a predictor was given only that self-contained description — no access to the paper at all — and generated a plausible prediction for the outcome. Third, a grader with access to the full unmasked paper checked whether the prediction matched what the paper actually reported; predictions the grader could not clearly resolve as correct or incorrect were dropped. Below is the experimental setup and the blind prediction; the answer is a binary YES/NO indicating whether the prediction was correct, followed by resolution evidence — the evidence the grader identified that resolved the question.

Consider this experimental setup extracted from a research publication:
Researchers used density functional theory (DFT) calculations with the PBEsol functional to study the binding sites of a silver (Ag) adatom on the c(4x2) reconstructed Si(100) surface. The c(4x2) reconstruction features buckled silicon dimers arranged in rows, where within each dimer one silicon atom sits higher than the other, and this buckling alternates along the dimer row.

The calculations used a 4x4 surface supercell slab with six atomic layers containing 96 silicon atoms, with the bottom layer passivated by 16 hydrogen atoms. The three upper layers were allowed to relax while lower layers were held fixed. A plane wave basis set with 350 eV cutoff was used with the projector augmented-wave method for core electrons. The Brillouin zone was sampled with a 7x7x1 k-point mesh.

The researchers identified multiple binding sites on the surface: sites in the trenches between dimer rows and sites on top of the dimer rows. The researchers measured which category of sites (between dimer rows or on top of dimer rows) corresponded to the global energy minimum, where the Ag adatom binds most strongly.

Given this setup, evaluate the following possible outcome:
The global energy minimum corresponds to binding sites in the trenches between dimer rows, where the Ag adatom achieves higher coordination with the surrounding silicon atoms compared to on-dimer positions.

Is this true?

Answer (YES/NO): YES